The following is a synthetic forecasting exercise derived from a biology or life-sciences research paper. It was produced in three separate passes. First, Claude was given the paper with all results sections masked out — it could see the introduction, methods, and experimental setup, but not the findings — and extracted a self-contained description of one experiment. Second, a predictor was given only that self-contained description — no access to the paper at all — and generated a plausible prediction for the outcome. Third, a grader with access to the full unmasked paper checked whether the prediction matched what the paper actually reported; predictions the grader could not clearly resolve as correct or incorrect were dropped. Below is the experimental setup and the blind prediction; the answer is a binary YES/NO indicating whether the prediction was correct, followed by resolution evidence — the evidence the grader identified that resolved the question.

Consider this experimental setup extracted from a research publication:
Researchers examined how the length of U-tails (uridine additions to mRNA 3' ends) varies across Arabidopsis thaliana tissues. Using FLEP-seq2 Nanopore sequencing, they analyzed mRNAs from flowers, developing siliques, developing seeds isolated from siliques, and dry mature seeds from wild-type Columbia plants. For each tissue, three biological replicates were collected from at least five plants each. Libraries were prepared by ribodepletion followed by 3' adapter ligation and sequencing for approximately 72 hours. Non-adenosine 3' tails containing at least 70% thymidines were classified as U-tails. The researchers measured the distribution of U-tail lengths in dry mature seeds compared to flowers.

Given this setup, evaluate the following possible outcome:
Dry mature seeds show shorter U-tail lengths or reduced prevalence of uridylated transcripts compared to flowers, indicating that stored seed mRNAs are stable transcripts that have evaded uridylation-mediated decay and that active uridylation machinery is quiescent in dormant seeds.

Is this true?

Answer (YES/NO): NO